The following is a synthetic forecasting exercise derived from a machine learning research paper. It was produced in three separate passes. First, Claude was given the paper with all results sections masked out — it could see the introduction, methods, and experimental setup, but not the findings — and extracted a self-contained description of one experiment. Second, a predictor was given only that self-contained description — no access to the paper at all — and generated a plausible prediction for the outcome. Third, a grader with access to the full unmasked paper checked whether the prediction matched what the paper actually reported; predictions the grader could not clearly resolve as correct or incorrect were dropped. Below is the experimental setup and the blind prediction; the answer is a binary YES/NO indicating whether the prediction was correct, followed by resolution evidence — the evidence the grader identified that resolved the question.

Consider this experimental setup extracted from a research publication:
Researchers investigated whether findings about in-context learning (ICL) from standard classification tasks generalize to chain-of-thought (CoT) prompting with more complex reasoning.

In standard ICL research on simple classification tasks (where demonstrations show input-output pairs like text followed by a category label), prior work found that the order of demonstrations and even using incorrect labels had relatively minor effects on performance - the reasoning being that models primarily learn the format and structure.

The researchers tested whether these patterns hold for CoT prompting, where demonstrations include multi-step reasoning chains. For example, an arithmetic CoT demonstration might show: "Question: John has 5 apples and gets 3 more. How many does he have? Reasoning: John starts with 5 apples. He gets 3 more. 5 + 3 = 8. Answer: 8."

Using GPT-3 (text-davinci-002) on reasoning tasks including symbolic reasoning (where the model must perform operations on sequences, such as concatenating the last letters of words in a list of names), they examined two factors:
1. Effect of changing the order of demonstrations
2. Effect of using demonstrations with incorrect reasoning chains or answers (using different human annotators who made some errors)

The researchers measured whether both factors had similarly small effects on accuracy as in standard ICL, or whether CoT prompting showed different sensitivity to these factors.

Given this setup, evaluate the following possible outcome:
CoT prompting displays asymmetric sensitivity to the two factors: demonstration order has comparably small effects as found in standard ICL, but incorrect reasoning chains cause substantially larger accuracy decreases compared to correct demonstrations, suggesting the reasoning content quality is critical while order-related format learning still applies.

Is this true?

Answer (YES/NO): YES